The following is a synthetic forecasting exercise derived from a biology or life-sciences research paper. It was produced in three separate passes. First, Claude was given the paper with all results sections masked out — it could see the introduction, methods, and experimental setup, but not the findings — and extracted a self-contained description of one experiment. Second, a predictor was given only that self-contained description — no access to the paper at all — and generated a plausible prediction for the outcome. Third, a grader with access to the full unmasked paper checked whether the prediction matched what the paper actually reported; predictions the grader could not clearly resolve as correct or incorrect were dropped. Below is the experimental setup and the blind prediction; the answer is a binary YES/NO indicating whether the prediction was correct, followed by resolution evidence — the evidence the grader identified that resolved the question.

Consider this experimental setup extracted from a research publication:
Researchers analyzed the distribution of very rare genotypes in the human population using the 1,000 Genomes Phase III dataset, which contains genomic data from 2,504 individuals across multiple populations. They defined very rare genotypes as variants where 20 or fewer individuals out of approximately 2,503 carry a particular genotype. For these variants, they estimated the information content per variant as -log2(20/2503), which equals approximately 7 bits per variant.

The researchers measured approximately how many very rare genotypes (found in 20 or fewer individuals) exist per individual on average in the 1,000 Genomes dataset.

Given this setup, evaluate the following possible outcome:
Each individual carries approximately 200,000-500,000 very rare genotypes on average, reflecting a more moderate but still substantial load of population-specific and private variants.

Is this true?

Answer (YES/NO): NO